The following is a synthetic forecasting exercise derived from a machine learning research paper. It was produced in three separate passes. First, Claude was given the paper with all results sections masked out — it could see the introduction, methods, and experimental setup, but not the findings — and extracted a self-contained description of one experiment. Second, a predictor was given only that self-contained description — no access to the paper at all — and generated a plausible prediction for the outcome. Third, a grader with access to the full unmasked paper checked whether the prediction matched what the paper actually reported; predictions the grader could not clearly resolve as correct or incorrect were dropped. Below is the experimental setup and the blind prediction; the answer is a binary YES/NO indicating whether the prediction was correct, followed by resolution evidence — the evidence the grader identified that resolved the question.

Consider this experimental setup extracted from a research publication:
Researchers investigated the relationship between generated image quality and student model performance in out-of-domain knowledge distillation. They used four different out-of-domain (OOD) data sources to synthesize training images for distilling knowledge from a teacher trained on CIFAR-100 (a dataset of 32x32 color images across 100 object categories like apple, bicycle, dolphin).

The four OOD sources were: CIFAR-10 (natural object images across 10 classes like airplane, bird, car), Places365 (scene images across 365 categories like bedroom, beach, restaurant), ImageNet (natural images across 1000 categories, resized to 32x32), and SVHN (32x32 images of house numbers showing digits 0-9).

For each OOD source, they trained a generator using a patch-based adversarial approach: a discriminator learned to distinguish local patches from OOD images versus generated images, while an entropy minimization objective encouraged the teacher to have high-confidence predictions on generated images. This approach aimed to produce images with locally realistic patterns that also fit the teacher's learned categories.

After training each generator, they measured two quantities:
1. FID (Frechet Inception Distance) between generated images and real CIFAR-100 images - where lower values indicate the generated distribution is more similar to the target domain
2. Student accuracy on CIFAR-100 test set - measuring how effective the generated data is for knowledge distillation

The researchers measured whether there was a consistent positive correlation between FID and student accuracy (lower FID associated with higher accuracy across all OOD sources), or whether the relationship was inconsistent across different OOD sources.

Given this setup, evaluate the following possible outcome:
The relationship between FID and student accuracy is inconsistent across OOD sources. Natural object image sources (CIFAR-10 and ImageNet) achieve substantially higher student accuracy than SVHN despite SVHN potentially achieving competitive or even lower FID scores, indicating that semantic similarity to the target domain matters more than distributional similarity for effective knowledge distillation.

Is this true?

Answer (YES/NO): NO